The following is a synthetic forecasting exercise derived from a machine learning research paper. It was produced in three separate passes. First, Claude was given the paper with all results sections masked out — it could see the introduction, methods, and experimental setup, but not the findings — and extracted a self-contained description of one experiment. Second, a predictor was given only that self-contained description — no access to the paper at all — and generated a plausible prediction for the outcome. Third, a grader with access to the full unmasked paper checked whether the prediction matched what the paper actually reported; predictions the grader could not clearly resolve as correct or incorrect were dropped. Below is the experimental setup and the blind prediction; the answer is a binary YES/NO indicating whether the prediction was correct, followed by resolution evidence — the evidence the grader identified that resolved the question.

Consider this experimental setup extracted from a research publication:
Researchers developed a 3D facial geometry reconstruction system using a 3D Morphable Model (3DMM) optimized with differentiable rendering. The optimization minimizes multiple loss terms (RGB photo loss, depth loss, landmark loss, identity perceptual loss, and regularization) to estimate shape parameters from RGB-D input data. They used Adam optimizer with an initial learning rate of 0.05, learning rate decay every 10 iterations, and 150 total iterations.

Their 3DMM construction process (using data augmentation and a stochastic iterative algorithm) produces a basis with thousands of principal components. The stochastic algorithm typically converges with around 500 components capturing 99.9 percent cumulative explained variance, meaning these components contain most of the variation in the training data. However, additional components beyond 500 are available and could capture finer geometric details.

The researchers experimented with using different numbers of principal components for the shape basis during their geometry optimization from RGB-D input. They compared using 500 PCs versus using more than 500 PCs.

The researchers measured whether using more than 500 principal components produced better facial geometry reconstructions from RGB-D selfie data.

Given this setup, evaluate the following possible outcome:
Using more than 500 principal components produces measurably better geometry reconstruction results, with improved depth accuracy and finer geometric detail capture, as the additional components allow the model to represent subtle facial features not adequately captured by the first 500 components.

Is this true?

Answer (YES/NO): NO